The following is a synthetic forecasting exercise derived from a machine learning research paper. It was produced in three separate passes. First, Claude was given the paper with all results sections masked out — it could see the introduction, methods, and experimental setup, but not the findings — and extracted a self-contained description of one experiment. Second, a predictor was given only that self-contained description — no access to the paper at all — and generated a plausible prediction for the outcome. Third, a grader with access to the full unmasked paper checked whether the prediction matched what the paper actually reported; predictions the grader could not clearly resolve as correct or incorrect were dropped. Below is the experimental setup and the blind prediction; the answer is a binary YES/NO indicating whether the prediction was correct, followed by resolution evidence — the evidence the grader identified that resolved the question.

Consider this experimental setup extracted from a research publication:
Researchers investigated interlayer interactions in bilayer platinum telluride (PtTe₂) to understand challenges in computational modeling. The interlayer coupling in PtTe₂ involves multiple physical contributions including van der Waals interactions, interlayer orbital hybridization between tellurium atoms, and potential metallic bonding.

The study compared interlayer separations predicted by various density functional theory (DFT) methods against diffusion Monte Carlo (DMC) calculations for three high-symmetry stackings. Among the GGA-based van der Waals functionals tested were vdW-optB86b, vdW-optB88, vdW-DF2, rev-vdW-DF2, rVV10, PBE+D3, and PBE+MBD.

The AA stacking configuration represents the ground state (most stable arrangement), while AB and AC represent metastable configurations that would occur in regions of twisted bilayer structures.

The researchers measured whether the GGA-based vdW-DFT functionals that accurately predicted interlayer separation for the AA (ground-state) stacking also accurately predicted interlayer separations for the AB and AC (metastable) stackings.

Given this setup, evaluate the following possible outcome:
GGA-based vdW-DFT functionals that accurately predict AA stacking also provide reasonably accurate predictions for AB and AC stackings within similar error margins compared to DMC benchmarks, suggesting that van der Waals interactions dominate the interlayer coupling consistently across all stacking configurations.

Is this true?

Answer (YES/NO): NO